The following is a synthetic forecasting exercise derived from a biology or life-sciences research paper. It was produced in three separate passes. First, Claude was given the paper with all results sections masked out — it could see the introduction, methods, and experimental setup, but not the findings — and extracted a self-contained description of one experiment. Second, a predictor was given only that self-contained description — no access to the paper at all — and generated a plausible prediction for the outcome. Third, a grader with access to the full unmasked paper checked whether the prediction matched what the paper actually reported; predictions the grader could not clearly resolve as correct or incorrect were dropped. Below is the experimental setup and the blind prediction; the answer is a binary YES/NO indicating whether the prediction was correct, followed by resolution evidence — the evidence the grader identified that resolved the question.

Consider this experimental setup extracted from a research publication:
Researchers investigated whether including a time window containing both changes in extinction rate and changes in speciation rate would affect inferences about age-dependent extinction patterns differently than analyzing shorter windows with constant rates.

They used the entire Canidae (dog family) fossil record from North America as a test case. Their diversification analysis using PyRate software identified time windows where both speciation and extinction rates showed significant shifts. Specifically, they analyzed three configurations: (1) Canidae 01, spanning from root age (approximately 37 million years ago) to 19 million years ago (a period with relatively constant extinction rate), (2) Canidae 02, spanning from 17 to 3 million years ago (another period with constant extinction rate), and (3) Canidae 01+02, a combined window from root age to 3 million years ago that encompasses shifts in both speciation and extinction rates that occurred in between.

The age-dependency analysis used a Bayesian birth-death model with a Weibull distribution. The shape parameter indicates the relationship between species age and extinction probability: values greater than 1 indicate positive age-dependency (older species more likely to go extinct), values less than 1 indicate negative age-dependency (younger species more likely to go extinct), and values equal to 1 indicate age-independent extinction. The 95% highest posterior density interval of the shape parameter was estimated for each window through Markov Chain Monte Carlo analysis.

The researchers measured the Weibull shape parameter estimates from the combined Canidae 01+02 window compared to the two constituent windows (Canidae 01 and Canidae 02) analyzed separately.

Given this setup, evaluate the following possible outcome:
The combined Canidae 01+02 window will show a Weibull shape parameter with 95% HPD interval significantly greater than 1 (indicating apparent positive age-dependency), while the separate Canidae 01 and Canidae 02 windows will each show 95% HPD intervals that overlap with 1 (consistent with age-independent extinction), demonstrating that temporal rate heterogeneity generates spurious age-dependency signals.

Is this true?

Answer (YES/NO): NO